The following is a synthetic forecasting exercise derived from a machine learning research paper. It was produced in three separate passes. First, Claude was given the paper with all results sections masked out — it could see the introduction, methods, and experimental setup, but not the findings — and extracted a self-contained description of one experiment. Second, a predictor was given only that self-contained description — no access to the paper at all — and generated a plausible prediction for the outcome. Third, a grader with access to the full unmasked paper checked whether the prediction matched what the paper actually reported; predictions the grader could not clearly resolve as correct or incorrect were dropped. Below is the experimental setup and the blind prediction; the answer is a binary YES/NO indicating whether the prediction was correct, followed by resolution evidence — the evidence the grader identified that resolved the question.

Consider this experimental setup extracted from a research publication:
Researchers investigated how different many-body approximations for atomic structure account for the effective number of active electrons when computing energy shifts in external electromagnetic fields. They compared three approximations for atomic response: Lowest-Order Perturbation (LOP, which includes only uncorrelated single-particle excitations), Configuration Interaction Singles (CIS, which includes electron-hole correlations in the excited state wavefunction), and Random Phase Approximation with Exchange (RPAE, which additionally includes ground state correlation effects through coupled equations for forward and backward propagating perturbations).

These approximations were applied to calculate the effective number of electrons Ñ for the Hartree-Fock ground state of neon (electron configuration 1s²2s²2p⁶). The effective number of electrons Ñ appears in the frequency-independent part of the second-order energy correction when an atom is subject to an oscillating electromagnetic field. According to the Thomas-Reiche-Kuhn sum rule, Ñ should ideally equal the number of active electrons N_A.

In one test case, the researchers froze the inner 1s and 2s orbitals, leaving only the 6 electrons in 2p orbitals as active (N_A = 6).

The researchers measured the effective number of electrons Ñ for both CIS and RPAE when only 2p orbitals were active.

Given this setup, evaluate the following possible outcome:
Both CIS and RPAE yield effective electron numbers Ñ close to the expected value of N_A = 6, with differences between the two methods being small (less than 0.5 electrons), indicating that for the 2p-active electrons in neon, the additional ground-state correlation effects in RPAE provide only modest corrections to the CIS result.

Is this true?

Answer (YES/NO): NO